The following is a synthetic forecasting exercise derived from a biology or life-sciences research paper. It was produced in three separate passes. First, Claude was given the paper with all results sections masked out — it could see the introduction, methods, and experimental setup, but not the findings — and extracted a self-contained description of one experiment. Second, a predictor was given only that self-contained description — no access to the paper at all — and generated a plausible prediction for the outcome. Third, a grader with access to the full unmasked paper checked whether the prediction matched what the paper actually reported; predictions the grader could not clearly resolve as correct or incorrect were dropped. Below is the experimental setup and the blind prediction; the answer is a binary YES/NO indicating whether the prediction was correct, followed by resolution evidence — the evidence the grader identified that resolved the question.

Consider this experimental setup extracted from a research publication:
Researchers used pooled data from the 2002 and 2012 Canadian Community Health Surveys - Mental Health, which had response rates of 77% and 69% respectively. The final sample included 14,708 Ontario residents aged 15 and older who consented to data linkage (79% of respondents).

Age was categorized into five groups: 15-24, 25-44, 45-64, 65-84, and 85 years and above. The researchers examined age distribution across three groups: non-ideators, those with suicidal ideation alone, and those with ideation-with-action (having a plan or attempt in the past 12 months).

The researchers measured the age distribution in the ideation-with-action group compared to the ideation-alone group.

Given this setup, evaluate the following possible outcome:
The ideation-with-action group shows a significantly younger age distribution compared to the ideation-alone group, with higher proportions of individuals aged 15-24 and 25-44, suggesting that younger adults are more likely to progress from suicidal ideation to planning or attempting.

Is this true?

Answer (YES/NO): NO